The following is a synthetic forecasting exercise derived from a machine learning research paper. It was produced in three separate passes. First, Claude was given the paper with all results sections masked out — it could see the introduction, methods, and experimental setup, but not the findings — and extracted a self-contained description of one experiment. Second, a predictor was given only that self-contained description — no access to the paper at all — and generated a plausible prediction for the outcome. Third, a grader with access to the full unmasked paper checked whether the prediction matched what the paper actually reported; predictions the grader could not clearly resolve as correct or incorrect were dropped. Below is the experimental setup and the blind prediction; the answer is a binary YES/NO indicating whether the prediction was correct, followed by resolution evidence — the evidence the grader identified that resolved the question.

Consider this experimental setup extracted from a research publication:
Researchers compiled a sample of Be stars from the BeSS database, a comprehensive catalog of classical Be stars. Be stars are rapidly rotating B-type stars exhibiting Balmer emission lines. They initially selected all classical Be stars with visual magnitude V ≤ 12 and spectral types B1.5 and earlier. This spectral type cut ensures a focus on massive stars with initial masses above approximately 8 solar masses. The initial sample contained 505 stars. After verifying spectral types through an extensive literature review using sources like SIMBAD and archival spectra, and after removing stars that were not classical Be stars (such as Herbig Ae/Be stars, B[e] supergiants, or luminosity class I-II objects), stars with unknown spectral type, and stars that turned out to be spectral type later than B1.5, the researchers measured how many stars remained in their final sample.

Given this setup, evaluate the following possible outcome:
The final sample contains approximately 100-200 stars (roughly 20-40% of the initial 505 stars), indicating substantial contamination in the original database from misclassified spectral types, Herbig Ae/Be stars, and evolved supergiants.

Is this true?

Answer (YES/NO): NO